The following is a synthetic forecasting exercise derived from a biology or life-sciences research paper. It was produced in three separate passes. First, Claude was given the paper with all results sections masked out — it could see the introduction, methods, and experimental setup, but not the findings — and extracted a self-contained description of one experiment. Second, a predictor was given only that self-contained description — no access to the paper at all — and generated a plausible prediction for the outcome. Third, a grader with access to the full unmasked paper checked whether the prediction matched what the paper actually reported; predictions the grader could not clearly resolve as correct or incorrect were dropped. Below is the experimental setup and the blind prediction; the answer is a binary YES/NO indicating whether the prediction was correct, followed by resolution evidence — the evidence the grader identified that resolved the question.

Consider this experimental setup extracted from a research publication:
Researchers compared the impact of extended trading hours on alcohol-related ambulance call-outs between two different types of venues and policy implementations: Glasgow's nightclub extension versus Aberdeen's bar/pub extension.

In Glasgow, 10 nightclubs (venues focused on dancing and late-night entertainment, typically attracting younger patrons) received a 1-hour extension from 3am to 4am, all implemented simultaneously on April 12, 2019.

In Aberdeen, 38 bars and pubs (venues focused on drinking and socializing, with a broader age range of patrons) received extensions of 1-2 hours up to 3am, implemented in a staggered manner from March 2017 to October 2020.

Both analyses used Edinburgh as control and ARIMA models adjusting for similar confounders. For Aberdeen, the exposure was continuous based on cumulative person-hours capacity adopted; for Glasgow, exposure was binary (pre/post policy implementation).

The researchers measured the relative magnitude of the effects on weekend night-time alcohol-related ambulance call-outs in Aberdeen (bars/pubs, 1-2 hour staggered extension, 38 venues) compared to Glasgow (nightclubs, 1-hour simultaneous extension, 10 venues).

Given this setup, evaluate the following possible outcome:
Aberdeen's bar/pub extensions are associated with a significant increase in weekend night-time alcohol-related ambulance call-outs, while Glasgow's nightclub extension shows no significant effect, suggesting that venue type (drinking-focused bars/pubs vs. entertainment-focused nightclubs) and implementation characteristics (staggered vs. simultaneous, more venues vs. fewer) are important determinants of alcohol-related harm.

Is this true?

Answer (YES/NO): YES